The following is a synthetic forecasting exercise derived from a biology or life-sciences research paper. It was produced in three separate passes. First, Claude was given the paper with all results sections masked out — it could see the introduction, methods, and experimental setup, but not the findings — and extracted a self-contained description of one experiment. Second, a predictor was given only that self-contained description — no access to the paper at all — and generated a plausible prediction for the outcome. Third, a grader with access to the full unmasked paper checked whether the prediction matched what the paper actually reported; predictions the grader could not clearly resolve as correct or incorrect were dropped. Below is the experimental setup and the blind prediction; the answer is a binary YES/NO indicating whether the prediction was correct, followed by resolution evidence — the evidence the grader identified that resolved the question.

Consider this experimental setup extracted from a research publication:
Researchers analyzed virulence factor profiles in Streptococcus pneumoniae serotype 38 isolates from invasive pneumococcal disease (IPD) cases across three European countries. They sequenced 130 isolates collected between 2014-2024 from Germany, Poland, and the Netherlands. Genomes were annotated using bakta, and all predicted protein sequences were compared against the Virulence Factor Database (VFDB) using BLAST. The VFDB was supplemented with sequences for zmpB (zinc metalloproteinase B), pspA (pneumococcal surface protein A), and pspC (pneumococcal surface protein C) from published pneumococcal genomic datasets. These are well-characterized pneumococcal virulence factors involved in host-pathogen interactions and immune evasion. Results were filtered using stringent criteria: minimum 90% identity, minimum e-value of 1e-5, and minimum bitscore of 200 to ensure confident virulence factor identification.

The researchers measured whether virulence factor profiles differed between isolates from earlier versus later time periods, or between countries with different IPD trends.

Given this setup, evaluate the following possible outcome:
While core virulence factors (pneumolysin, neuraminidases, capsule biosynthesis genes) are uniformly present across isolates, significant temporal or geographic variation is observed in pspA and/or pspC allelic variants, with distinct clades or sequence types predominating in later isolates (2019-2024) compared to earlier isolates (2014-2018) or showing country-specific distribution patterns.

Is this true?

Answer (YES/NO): NO